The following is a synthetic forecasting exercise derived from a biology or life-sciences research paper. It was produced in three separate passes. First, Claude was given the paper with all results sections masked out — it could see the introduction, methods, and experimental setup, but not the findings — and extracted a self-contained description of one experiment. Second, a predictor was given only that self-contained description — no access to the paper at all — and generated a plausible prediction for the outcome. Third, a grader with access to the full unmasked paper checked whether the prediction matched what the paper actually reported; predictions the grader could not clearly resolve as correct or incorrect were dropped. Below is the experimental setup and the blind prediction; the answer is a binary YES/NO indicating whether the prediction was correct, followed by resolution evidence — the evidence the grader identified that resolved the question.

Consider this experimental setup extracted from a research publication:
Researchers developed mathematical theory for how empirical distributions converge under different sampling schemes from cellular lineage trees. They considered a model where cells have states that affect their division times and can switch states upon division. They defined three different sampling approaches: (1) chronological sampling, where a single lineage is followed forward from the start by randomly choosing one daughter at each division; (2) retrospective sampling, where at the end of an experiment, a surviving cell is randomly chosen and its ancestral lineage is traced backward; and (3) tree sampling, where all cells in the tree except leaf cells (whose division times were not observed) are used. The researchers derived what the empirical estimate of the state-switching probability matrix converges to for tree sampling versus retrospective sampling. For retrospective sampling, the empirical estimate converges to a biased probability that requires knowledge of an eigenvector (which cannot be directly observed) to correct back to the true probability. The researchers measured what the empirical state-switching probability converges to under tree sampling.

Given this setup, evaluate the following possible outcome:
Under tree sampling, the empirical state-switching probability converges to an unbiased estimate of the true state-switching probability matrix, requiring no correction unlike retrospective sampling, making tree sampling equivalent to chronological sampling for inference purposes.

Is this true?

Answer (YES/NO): YES